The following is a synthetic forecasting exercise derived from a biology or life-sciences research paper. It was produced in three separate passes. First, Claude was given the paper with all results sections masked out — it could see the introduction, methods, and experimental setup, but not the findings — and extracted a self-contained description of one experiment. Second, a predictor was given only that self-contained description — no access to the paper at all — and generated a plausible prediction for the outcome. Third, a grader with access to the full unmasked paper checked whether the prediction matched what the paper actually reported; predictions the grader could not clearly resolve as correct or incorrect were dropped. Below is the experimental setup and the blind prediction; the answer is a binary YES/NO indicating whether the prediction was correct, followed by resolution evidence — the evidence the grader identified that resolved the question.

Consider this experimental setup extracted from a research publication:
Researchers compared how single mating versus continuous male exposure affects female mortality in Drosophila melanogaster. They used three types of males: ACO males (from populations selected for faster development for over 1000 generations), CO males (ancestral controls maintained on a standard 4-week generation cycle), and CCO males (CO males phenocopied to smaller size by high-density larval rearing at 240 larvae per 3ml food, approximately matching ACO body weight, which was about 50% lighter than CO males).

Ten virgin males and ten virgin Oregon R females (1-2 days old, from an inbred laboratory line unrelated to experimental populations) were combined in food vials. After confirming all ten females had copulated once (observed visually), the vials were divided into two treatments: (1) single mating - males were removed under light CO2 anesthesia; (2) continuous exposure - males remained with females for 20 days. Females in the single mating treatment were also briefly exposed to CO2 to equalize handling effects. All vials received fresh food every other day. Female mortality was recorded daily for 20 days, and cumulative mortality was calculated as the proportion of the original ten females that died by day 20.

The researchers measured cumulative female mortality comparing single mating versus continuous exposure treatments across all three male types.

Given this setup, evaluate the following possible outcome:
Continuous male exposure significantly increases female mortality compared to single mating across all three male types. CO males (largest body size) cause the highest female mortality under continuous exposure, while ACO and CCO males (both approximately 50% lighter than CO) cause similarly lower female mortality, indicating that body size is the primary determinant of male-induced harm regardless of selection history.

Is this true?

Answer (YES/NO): YES